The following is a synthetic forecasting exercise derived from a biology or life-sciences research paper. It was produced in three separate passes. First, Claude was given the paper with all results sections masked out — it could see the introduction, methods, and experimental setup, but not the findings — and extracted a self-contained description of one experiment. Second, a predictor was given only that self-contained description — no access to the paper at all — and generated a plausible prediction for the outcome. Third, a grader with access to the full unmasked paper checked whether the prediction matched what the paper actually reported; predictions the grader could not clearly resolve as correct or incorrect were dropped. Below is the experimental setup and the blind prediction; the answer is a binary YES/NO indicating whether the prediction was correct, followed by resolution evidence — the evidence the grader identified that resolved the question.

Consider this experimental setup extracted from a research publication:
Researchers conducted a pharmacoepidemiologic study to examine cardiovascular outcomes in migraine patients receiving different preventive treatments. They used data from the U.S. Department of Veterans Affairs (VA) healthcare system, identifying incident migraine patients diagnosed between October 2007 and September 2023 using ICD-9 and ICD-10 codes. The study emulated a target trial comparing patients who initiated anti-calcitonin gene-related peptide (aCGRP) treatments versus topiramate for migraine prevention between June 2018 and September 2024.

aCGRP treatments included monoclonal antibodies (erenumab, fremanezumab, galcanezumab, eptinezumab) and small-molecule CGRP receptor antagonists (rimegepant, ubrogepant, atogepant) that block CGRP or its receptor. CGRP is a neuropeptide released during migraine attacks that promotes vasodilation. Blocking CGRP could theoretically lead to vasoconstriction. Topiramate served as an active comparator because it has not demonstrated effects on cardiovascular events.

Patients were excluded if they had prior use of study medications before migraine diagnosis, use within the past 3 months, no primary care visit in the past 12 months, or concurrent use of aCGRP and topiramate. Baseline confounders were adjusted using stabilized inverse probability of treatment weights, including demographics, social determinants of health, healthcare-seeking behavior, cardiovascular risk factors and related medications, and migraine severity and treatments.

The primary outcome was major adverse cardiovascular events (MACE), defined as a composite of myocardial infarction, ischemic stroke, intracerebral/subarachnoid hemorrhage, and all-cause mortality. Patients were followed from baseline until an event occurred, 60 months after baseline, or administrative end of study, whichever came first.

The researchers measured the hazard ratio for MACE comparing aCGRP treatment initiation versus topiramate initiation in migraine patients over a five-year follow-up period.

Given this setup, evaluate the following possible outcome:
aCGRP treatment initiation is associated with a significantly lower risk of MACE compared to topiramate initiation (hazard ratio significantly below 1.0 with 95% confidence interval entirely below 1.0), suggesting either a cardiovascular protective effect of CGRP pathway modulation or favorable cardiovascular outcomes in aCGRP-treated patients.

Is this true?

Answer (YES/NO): NO